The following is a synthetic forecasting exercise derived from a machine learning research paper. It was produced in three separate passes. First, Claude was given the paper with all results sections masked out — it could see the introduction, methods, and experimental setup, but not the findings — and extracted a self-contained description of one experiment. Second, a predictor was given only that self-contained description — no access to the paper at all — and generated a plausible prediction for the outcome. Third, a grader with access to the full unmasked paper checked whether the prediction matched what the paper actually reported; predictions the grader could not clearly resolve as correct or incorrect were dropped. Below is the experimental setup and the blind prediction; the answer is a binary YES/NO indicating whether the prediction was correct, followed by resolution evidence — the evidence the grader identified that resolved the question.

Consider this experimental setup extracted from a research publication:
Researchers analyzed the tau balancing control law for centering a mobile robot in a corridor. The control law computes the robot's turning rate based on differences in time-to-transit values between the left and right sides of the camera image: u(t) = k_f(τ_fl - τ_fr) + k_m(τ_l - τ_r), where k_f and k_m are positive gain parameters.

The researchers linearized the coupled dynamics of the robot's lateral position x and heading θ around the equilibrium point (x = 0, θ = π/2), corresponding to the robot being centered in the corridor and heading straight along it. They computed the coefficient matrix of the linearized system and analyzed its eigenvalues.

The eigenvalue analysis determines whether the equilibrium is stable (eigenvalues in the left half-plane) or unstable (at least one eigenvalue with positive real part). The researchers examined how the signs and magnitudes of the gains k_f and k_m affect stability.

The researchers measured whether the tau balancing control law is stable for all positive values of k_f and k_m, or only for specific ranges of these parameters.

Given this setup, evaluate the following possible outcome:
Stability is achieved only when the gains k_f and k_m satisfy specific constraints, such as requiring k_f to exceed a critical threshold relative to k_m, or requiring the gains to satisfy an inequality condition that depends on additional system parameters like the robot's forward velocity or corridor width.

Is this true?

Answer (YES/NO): NO